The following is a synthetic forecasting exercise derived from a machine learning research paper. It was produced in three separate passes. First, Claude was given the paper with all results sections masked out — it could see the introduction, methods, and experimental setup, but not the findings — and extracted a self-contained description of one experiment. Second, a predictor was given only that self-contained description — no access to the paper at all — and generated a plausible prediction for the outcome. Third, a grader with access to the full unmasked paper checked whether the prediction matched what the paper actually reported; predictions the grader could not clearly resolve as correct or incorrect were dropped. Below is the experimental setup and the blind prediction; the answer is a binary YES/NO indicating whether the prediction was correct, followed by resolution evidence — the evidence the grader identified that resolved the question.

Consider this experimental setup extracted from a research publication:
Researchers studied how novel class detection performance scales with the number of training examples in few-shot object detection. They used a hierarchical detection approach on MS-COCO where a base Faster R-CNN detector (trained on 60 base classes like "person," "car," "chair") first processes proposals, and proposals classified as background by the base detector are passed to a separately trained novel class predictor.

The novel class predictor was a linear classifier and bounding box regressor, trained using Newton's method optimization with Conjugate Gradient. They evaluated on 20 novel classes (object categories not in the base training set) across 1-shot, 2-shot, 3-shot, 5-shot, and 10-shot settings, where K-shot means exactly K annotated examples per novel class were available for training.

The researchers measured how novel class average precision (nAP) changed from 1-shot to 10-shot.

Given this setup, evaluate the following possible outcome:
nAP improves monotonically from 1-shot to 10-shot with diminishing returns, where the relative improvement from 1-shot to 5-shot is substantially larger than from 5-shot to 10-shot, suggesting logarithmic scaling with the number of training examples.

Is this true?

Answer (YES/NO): YES